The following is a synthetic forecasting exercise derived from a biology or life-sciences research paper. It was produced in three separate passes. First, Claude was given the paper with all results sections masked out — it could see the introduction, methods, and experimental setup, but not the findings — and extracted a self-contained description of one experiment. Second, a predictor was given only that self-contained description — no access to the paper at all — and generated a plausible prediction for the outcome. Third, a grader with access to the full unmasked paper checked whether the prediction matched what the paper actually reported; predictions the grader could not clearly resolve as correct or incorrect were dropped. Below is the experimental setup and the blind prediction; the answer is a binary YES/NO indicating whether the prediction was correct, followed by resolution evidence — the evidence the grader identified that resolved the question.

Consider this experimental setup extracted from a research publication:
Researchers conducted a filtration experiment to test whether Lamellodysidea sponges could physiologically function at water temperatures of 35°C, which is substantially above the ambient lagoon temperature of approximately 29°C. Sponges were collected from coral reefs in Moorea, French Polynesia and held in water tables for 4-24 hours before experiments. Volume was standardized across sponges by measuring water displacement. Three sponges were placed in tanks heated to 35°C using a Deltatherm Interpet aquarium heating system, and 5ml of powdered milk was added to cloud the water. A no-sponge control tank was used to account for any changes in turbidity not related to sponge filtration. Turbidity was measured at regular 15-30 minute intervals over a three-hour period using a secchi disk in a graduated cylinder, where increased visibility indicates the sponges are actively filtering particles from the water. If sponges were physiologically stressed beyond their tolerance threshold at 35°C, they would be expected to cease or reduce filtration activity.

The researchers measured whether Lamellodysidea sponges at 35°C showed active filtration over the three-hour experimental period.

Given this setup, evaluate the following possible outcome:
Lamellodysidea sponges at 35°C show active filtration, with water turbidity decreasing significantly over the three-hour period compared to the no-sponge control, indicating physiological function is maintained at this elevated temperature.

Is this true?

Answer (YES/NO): YES